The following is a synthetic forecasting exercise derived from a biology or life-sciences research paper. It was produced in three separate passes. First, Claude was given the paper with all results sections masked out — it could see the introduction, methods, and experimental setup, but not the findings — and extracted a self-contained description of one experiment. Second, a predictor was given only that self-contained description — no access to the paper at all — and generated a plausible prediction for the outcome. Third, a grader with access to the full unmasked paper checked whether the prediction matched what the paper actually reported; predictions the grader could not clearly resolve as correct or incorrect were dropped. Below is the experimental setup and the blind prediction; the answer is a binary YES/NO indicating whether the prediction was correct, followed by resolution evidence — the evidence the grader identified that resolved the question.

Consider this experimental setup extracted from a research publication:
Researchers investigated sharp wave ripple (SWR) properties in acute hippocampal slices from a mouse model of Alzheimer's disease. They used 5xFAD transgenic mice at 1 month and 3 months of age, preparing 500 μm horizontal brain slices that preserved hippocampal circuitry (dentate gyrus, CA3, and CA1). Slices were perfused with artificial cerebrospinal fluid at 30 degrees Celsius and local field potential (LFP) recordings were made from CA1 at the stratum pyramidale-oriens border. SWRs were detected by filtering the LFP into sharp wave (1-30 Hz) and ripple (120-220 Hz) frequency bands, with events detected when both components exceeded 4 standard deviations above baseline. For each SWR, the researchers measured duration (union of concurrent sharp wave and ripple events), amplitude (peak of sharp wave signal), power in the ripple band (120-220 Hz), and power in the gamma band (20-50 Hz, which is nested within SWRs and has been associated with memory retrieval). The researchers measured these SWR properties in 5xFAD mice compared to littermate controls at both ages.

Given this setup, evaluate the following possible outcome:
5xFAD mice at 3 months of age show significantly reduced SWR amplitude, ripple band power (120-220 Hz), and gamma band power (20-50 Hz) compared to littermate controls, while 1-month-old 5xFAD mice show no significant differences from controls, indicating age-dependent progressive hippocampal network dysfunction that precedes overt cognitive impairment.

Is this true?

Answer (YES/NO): NO